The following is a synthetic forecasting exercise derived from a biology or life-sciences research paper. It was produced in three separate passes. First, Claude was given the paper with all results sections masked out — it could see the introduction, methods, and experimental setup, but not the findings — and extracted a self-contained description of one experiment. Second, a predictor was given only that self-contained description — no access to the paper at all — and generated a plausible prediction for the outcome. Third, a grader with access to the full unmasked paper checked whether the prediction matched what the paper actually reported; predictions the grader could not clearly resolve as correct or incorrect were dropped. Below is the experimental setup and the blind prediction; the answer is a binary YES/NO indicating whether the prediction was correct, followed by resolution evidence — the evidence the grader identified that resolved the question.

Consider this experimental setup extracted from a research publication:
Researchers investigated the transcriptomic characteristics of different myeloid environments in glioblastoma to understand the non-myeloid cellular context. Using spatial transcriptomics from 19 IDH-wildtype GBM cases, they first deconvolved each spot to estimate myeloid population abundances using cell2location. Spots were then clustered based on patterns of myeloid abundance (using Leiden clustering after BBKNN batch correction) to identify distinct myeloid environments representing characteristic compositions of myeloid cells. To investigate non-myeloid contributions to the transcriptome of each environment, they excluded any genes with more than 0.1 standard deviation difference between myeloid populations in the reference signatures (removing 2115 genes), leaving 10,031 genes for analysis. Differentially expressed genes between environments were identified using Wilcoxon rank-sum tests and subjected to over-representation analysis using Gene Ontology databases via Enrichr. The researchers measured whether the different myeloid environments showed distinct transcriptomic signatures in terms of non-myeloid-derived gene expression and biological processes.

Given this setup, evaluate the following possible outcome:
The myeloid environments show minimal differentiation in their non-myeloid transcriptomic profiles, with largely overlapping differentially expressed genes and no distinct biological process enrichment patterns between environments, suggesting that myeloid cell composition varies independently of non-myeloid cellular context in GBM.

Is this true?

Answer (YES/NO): NO